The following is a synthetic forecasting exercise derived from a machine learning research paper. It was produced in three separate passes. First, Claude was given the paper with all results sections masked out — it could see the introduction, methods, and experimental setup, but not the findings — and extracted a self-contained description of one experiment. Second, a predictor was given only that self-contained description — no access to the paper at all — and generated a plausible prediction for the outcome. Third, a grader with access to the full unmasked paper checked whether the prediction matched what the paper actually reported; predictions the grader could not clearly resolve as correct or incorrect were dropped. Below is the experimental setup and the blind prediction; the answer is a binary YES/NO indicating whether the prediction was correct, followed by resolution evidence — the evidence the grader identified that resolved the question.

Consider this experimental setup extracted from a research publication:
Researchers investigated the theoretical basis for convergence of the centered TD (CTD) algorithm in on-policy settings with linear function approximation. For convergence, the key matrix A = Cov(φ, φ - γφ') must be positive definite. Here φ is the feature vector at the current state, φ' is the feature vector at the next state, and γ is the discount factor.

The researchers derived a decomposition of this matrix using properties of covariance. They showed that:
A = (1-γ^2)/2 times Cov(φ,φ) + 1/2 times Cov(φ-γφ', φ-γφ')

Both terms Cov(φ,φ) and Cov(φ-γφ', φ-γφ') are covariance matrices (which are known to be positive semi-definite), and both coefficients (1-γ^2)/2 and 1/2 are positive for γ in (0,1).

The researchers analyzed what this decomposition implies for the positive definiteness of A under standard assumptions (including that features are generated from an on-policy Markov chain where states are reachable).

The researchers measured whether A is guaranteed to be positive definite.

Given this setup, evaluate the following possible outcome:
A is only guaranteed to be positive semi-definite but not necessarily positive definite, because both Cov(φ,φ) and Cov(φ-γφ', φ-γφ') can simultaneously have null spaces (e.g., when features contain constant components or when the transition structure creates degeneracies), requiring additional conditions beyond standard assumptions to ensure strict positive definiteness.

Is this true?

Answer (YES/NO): YES